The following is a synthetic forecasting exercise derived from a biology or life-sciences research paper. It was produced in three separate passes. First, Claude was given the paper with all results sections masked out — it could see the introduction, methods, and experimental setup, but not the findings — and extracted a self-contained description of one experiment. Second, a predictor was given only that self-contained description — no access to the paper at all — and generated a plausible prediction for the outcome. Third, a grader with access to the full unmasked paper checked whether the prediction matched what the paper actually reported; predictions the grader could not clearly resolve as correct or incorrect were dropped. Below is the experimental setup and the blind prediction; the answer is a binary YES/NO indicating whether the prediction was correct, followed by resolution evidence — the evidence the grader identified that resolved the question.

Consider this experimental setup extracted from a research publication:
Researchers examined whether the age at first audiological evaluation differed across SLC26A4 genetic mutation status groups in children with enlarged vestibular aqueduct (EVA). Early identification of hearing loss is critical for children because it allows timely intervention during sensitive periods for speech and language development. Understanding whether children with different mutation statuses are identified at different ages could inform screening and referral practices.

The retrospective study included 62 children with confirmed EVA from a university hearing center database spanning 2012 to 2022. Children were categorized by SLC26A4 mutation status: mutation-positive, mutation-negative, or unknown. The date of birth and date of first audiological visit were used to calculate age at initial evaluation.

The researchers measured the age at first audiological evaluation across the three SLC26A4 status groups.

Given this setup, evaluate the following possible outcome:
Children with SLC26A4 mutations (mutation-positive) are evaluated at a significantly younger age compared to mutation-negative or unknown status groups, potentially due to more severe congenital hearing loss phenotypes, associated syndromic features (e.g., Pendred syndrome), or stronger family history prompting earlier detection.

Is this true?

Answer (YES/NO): NO